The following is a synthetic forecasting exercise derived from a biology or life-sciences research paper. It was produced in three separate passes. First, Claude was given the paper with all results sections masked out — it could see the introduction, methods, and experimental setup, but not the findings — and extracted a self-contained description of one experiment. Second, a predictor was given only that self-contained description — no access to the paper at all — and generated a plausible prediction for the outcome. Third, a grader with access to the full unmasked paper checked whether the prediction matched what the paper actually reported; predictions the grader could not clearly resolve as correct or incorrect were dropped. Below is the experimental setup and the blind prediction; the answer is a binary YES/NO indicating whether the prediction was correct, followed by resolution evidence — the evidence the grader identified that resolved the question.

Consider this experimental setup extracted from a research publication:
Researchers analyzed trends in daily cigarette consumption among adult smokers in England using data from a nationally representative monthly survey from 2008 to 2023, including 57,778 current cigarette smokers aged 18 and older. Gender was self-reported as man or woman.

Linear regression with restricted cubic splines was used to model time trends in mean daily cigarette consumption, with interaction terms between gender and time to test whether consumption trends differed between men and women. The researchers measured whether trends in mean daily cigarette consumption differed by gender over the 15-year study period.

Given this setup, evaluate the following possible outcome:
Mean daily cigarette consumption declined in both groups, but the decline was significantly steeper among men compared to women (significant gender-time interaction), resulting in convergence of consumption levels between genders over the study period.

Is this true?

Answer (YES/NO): NO